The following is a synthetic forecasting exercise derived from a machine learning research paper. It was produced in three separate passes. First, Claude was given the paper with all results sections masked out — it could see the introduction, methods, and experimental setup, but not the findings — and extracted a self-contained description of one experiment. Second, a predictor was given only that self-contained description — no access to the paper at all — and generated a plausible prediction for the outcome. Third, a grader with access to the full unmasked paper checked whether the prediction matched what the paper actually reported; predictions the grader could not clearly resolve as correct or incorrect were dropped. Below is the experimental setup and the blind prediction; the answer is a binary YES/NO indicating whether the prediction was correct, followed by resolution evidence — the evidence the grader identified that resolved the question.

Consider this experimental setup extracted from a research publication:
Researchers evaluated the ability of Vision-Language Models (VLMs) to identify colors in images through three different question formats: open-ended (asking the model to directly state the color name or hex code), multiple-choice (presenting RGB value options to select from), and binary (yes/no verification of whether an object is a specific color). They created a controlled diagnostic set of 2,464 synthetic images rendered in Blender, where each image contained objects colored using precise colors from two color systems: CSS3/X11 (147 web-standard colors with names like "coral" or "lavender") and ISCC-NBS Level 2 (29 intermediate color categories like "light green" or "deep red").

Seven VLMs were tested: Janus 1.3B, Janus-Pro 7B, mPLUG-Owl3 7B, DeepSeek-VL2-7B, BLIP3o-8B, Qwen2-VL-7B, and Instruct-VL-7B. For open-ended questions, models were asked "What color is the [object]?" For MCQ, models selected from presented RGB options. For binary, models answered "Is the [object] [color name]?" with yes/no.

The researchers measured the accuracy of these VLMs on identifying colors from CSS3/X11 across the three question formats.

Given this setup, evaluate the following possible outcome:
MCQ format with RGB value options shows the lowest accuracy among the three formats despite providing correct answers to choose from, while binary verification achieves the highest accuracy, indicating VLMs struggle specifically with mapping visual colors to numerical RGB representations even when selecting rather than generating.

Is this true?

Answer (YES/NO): NO